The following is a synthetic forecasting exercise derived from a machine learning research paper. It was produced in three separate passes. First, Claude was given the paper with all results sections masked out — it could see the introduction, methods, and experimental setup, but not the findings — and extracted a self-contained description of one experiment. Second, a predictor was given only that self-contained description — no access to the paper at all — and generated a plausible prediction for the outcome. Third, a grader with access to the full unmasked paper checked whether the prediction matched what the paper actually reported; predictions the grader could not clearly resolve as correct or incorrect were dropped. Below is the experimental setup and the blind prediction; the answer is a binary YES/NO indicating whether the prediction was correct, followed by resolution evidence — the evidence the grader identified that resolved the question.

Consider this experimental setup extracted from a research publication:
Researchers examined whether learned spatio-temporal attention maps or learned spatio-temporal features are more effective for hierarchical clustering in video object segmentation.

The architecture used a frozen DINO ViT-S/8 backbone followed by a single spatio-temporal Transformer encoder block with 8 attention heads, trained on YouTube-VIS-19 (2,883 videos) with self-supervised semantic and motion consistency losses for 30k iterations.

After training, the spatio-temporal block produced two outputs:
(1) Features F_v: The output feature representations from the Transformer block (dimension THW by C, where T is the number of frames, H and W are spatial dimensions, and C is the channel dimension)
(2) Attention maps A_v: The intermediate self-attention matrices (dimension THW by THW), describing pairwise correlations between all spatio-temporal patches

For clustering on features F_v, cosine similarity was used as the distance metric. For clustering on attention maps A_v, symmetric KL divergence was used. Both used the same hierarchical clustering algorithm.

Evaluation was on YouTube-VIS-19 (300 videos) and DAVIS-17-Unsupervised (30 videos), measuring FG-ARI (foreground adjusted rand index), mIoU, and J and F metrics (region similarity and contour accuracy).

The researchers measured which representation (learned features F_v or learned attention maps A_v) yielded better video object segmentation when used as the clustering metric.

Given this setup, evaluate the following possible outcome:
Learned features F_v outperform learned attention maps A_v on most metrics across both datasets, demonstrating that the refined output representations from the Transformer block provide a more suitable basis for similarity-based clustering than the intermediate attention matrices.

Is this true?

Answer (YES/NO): NO